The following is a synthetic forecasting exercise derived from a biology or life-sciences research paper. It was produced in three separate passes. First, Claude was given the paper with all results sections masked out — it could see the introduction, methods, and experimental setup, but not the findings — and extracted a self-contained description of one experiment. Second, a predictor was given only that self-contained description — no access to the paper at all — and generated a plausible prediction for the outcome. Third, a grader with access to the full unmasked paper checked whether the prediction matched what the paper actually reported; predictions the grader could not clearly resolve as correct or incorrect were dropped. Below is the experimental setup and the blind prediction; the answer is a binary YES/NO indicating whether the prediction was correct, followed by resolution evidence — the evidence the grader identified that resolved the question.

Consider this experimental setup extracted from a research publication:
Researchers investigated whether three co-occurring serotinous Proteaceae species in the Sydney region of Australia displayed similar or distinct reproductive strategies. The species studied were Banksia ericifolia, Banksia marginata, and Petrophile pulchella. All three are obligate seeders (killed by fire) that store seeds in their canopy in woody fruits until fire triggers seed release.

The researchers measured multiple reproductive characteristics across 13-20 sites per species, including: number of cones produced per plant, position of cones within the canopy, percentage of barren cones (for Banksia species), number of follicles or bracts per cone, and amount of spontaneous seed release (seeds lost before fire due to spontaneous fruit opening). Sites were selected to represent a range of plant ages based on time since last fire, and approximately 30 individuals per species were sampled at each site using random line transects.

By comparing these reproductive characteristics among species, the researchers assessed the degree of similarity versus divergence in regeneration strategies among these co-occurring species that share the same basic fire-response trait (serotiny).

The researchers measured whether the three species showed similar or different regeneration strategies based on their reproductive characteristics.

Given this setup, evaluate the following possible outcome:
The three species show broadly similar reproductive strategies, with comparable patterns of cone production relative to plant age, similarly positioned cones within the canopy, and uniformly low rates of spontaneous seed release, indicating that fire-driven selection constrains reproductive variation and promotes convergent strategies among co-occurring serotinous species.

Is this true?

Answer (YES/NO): NO